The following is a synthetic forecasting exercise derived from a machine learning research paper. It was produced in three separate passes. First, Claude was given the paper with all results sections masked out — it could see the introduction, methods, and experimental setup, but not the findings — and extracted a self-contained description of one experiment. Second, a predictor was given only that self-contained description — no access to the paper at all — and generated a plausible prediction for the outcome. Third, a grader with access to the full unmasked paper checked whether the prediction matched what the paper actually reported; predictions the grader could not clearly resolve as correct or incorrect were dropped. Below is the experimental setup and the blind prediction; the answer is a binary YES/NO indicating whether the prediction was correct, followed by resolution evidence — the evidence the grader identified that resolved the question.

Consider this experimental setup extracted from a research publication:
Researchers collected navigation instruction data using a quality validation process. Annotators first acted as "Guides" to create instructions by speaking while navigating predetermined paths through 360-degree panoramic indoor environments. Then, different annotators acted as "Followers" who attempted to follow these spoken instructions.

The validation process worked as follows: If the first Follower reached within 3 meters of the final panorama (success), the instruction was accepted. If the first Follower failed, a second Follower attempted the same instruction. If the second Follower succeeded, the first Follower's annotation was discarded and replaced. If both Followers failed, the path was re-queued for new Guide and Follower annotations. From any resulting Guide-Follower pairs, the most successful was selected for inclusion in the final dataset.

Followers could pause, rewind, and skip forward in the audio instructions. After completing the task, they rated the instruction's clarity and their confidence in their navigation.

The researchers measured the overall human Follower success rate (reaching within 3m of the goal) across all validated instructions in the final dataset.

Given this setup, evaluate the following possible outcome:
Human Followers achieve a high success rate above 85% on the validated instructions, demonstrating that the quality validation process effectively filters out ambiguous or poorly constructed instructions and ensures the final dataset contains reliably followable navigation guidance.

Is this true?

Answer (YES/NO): YES